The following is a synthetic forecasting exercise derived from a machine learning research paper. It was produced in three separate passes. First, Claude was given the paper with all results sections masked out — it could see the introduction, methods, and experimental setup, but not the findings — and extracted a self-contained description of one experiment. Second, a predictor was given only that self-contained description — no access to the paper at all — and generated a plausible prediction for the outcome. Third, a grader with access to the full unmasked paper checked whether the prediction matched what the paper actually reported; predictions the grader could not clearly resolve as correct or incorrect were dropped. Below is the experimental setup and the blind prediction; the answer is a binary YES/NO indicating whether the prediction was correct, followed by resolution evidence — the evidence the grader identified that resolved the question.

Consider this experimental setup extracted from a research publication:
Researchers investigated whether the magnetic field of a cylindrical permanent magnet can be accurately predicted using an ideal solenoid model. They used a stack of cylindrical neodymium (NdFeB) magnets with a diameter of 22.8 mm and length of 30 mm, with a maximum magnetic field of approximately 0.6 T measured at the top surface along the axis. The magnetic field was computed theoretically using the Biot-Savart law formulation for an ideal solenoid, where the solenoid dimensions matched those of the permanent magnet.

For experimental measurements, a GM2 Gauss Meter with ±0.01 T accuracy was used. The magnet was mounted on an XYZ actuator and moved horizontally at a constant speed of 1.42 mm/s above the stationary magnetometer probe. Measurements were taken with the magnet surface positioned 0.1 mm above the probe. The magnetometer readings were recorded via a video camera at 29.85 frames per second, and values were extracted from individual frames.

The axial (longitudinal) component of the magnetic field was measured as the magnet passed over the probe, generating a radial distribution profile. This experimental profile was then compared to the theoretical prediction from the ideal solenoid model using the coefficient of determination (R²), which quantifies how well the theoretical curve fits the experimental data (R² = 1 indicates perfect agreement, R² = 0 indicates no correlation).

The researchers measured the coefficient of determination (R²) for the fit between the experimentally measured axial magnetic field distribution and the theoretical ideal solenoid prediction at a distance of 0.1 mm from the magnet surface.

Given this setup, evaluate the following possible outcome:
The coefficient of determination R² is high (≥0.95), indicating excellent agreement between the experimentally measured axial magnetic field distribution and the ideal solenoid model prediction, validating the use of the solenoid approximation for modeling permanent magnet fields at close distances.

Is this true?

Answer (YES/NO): NO